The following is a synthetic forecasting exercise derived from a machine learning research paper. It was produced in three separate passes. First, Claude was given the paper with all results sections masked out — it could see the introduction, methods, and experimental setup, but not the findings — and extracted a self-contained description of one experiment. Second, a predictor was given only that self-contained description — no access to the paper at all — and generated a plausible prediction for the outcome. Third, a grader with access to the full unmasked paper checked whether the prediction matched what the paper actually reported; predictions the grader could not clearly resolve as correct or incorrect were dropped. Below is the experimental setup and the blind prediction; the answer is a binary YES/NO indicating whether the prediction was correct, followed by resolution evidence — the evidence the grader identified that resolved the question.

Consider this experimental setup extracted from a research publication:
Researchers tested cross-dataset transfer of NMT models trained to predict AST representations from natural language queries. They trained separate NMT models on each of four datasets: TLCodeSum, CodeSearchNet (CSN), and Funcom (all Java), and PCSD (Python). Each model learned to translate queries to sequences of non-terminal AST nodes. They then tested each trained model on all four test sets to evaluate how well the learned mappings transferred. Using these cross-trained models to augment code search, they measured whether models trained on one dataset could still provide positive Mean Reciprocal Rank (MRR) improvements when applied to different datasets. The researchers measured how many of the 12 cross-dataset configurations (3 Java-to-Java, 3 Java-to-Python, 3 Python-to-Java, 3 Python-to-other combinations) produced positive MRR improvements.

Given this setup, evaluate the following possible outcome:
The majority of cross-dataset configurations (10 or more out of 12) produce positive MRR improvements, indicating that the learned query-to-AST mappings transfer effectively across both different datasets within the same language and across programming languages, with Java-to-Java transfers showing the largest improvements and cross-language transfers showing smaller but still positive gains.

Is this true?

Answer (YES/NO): NO